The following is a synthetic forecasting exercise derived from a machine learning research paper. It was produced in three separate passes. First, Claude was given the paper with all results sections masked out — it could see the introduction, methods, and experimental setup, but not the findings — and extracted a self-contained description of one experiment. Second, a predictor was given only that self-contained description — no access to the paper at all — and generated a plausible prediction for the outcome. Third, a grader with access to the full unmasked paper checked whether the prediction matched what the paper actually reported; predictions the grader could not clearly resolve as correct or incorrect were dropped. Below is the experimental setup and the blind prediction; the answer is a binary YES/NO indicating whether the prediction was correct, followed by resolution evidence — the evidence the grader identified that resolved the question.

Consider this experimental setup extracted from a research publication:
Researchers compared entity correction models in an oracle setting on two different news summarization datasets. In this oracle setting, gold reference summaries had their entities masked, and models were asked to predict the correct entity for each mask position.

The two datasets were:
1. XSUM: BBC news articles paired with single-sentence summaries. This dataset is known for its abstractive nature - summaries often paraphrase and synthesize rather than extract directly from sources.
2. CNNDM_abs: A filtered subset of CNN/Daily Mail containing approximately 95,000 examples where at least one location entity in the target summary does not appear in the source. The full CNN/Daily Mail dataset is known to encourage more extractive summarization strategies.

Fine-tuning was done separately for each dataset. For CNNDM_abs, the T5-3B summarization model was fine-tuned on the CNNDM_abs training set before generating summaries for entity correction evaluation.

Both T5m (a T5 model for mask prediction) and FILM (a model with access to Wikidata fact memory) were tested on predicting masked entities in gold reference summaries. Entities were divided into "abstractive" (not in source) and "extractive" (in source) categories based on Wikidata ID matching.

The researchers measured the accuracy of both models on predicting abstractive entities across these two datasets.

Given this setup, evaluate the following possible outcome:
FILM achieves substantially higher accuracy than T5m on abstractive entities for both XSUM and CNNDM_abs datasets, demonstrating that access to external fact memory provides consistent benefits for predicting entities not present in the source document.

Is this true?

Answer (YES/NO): NO